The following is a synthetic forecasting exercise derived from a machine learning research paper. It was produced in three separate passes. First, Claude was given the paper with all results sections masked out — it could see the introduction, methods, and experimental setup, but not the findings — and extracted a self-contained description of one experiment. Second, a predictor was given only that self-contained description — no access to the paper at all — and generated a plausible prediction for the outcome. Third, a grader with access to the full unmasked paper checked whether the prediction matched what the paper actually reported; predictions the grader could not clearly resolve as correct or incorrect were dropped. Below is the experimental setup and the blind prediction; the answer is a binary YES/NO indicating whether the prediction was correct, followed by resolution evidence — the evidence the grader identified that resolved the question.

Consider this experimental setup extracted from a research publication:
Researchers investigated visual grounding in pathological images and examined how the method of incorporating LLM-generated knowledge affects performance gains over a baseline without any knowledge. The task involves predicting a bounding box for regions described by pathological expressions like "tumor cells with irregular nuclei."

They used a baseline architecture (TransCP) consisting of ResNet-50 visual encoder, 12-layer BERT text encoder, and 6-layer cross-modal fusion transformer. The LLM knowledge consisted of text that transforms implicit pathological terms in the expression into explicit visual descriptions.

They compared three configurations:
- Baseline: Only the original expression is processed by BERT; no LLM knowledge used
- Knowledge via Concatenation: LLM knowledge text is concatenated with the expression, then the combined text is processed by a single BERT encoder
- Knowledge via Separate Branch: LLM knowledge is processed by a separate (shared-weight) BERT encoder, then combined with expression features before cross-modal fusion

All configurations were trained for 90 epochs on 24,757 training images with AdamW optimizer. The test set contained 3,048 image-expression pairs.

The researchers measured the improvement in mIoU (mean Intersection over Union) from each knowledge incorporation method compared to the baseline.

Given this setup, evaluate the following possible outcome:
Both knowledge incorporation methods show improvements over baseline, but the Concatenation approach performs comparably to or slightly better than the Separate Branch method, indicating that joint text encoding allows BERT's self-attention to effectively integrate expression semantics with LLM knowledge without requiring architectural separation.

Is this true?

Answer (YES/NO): NO